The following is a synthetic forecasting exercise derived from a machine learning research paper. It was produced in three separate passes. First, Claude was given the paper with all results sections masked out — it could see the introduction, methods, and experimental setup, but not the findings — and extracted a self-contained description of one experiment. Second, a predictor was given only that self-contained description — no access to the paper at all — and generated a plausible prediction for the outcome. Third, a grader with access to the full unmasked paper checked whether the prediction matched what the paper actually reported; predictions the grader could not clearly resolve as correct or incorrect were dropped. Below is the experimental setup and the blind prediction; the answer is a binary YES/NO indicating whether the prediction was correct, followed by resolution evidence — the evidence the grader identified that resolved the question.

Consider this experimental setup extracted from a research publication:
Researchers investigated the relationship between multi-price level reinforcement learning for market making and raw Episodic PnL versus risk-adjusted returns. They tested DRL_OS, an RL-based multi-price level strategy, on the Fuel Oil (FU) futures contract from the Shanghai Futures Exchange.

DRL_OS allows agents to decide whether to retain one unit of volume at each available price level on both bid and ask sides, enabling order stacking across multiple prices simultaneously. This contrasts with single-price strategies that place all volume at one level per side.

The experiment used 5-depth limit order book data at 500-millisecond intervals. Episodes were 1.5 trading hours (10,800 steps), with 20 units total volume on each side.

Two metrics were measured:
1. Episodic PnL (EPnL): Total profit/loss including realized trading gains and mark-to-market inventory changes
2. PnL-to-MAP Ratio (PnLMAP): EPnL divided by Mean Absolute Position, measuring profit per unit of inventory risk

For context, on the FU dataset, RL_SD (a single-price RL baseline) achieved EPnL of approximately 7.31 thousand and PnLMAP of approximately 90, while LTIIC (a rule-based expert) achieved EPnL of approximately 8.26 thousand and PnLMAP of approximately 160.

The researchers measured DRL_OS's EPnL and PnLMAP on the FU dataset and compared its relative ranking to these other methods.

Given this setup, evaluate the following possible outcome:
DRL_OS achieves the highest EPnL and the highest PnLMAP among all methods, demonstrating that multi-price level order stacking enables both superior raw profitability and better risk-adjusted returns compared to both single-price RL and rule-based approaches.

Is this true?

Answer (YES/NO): NO